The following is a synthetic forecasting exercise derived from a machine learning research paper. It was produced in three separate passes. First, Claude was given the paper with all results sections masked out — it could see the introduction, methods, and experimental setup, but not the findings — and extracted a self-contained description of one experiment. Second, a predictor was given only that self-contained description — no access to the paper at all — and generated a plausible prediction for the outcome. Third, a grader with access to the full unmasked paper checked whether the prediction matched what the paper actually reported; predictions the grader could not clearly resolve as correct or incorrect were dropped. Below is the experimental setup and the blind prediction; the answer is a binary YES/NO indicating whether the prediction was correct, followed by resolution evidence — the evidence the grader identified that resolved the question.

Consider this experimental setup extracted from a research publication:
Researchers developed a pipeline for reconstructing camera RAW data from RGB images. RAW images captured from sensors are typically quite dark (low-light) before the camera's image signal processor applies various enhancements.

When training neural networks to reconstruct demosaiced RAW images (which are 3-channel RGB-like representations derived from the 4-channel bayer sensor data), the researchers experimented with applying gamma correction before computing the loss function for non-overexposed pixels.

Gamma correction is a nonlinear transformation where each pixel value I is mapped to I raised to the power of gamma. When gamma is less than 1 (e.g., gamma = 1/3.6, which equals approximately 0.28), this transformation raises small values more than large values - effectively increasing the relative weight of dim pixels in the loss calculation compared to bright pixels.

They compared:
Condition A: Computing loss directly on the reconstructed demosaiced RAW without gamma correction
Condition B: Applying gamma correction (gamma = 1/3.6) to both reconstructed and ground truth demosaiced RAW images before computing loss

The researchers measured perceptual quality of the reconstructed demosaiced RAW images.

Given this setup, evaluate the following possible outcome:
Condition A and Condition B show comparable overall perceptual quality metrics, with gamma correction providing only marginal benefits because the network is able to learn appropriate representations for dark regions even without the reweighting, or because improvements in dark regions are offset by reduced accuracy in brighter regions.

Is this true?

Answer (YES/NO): NO